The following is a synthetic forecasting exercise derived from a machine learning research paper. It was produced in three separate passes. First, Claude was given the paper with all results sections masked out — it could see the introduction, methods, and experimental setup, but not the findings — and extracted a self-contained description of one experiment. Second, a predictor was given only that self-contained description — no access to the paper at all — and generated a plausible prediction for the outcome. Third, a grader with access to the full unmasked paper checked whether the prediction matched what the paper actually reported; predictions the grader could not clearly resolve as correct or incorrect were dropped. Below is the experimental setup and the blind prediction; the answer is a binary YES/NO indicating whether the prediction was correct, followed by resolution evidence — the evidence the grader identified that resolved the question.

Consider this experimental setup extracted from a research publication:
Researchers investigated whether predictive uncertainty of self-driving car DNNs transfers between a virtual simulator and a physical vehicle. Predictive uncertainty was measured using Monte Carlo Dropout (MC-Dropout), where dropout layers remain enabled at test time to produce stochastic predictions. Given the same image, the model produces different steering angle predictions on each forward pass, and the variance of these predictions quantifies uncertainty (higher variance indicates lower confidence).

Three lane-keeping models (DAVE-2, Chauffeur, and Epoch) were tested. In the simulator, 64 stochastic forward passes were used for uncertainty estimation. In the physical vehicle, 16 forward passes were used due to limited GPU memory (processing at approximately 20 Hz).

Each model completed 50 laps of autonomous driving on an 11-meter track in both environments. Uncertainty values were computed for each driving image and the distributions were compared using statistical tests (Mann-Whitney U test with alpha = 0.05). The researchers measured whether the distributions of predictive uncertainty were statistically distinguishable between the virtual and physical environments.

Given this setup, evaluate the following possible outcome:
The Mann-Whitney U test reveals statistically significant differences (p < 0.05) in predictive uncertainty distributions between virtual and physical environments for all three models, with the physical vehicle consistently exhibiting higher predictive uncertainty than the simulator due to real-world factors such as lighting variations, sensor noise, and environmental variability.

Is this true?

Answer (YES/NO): YES